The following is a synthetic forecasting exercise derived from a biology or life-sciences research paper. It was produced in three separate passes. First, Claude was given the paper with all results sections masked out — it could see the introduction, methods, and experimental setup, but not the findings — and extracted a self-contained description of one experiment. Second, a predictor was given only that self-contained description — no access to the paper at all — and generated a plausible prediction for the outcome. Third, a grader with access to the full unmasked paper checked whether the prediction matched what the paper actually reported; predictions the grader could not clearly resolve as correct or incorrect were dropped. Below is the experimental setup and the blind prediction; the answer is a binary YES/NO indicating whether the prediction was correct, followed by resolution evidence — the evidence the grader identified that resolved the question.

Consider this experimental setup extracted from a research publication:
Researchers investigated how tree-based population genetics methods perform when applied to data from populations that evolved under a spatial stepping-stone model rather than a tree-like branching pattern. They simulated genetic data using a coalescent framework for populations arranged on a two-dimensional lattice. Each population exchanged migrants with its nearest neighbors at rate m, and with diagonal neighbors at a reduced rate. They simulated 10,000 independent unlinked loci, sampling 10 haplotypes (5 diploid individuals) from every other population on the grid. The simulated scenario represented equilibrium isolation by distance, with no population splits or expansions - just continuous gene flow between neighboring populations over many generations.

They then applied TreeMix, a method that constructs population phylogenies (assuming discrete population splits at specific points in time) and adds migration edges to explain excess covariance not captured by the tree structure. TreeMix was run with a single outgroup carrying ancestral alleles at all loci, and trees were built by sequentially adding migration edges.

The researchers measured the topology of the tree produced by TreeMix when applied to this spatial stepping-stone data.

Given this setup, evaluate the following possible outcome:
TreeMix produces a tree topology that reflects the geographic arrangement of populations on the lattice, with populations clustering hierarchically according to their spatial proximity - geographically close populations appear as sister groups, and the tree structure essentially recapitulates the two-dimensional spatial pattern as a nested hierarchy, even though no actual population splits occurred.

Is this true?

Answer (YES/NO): NO